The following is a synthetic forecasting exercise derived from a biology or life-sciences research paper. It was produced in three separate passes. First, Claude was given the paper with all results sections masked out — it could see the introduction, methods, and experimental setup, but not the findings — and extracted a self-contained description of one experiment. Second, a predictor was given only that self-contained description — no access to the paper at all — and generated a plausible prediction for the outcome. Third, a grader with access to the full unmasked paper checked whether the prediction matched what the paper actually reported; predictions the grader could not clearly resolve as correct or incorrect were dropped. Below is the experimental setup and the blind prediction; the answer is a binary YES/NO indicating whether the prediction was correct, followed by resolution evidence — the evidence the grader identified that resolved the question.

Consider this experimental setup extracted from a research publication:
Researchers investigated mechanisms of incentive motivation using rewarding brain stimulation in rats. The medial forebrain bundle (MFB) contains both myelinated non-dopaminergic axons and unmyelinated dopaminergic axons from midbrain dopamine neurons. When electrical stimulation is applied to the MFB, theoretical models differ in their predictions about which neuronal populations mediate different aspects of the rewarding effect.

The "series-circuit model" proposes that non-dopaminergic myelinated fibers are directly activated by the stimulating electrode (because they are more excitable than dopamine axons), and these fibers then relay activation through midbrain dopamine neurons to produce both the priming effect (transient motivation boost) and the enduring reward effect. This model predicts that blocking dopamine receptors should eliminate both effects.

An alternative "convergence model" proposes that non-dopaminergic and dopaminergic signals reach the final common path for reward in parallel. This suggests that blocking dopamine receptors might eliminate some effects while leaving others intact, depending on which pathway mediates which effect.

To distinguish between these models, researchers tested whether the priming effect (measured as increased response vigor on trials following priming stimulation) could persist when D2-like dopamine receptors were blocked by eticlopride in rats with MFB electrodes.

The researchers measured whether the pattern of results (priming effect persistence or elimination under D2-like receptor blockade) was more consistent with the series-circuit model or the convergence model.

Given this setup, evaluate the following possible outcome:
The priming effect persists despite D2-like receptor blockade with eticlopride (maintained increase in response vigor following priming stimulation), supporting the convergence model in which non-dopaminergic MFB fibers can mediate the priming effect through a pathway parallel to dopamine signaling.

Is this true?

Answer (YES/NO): YES